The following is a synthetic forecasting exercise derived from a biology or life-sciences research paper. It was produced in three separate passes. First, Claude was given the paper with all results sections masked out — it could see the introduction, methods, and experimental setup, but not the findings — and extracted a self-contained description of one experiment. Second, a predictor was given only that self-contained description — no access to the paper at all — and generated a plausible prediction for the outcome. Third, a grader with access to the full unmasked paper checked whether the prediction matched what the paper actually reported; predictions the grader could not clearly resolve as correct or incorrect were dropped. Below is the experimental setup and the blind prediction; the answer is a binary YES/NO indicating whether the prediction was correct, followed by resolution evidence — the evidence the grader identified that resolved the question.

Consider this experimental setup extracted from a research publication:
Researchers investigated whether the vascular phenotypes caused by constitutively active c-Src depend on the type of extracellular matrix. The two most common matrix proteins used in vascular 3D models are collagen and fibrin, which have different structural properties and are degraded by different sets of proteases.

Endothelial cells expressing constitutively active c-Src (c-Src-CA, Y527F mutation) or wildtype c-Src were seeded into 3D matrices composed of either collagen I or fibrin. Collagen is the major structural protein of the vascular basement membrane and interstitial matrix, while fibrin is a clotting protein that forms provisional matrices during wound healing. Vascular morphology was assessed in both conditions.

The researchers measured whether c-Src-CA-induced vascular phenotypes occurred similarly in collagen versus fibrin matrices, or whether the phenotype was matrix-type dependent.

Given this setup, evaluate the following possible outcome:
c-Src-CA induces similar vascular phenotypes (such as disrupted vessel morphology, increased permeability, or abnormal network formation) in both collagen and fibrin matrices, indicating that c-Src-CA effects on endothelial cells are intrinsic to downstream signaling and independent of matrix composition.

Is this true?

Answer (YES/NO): YES